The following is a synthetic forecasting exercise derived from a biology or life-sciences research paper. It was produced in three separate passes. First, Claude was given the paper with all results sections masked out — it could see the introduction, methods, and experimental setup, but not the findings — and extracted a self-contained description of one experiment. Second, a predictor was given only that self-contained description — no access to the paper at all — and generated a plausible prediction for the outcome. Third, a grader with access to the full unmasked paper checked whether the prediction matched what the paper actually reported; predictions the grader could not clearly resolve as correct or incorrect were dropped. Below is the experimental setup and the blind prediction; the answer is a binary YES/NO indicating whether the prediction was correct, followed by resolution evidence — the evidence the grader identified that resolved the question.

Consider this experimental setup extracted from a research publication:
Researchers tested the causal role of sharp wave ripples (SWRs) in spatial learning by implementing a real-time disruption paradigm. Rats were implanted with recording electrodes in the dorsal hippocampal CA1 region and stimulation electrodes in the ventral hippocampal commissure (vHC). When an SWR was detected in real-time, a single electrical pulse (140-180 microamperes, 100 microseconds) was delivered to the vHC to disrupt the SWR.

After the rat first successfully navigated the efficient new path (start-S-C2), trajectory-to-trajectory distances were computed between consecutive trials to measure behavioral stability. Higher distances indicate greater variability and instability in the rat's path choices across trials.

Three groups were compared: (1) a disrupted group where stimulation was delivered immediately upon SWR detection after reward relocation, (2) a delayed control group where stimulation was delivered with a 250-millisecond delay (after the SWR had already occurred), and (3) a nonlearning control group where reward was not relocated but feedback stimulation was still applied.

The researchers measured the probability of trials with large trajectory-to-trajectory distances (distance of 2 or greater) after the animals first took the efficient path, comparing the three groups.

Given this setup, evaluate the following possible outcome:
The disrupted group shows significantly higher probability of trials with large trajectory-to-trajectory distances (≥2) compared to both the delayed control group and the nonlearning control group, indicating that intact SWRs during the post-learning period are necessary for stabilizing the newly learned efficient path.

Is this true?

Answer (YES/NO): YES